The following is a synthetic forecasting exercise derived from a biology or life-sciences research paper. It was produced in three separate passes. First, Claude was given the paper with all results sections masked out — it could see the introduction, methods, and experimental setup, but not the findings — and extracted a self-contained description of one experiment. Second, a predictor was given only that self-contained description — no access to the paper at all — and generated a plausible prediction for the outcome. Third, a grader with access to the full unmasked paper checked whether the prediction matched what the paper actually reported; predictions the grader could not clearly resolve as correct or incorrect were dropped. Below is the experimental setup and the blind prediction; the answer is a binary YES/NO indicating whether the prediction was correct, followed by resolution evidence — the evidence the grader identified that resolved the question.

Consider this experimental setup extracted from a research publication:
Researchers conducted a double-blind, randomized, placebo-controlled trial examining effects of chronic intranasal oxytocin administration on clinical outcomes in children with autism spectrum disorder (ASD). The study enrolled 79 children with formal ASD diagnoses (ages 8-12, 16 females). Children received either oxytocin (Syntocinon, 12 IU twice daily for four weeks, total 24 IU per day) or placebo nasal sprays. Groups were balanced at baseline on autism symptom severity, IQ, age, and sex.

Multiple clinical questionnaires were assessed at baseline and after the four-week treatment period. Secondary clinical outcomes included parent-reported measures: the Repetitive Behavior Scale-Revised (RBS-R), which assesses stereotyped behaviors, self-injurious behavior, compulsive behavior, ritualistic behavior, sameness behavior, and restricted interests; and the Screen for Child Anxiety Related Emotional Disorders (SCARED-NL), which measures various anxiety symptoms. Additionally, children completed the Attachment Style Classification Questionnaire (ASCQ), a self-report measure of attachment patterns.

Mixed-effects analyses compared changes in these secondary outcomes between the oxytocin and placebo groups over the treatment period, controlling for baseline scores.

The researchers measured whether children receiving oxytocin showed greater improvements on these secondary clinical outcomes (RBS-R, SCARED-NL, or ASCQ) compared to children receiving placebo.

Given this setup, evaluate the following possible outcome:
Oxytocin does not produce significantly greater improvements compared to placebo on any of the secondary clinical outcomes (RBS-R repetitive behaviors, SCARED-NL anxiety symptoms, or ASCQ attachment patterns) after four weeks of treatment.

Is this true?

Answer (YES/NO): YES